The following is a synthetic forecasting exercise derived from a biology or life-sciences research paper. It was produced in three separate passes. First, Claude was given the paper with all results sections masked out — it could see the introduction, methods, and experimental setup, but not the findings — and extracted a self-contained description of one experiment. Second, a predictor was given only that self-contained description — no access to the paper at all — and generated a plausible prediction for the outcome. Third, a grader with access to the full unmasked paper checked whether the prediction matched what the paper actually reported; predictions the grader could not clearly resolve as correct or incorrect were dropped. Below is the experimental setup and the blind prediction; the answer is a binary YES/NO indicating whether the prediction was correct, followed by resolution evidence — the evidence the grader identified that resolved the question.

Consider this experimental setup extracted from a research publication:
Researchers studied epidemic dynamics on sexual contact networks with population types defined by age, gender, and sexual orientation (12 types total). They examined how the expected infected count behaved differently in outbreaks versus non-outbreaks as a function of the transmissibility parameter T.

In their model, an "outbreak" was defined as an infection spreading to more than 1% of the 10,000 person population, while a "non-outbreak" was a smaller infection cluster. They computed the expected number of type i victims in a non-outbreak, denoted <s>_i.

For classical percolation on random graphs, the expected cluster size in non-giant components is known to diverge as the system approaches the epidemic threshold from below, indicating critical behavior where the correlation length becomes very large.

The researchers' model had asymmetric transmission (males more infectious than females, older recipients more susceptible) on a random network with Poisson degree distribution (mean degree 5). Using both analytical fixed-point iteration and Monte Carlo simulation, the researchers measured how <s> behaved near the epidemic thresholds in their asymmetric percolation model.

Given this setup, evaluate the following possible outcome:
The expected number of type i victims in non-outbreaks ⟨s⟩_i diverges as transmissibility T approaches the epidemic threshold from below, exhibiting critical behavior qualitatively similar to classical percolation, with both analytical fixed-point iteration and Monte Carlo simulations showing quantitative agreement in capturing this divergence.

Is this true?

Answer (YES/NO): NO